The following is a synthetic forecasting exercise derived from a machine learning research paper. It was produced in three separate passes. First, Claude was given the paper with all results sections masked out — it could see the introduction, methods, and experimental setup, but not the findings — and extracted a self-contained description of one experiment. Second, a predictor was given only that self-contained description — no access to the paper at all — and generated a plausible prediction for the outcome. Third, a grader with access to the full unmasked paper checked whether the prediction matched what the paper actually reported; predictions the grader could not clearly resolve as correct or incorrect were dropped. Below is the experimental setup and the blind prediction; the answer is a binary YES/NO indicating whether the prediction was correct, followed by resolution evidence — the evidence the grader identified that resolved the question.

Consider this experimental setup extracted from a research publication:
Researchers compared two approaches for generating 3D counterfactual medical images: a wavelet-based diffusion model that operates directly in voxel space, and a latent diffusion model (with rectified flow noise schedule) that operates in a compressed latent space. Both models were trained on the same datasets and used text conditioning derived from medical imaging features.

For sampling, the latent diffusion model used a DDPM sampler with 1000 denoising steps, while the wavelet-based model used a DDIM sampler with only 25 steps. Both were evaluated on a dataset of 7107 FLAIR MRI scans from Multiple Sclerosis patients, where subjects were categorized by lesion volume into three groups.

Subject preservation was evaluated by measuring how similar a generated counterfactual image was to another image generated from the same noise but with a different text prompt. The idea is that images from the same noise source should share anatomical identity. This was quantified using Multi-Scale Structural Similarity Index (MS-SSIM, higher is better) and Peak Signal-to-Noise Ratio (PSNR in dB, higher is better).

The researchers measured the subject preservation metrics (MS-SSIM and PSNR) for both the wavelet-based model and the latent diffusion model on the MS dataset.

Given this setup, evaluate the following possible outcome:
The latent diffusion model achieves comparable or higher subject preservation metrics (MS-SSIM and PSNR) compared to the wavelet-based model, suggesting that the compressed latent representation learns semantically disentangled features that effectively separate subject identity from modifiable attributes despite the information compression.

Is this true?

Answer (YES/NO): NO